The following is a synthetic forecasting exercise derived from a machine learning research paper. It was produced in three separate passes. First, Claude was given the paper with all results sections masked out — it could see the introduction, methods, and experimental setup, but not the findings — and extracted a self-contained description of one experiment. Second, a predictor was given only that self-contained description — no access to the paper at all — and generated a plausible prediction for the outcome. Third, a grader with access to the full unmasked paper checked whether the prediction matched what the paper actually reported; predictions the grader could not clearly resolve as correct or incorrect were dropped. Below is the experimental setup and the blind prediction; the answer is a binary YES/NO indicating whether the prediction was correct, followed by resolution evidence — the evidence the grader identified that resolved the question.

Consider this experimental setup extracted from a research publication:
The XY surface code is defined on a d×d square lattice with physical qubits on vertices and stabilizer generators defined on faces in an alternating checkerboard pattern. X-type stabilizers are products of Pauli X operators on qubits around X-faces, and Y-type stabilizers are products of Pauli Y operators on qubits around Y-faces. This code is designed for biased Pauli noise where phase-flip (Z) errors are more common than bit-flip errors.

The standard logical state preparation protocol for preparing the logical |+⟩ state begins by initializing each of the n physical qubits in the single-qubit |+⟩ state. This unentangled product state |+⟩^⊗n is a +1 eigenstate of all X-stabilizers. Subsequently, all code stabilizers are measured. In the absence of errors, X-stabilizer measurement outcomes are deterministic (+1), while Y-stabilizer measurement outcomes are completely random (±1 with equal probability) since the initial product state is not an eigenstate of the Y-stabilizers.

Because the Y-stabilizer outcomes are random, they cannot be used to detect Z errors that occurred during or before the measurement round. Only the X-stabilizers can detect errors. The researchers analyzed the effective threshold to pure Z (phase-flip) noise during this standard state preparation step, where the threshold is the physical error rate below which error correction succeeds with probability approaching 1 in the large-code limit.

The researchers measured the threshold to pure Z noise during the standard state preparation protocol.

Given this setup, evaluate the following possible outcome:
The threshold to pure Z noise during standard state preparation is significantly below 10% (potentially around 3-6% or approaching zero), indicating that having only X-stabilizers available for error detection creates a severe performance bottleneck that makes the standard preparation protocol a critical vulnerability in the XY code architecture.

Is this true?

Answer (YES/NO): NO